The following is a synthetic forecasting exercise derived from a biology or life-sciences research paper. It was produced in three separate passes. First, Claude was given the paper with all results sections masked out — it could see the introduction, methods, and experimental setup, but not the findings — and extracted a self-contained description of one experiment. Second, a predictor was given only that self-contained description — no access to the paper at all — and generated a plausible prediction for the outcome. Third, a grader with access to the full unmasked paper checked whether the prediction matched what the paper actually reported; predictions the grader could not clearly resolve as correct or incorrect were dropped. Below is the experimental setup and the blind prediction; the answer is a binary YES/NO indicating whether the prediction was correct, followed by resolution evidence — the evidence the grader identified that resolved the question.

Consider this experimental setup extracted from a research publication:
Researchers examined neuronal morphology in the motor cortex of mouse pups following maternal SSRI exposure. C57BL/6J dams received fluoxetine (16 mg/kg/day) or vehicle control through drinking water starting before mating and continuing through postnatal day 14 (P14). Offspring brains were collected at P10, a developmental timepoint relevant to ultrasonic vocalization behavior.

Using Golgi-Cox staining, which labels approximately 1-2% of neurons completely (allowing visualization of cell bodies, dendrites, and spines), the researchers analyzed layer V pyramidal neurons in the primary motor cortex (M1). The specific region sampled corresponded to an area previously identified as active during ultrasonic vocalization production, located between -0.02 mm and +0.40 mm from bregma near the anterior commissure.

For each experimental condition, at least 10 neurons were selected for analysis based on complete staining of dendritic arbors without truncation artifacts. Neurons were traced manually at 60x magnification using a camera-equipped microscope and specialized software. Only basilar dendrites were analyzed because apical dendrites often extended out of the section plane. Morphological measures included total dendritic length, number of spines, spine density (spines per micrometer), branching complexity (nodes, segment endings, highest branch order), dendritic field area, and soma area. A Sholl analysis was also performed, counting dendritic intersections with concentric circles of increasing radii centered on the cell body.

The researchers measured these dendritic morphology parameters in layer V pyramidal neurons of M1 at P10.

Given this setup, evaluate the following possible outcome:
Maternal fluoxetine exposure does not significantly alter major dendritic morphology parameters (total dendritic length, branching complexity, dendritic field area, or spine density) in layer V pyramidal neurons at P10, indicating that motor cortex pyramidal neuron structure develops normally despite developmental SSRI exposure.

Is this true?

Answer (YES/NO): NO